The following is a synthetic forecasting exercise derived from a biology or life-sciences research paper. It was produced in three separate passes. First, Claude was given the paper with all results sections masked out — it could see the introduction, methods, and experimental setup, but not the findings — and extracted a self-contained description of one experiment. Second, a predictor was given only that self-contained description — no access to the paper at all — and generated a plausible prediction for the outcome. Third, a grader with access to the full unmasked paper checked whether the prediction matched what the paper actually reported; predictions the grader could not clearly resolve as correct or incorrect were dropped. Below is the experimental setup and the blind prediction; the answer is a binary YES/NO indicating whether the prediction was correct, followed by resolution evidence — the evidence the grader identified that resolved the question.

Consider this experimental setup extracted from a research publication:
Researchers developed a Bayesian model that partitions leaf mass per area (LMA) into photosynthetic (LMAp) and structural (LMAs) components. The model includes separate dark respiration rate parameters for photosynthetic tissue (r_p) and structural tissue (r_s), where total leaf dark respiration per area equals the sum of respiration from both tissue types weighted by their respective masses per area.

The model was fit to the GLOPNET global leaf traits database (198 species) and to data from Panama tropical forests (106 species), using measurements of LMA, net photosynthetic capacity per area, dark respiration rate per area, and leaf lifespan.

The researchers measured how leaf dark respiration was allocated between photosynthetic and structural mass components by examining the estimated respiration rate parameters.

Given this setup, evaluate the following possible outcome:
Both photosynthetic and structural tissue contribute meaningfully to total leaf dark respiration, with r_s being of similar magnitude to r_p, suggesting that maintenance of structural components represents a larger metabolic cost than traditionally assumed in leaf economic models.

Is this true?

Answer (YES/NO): NO